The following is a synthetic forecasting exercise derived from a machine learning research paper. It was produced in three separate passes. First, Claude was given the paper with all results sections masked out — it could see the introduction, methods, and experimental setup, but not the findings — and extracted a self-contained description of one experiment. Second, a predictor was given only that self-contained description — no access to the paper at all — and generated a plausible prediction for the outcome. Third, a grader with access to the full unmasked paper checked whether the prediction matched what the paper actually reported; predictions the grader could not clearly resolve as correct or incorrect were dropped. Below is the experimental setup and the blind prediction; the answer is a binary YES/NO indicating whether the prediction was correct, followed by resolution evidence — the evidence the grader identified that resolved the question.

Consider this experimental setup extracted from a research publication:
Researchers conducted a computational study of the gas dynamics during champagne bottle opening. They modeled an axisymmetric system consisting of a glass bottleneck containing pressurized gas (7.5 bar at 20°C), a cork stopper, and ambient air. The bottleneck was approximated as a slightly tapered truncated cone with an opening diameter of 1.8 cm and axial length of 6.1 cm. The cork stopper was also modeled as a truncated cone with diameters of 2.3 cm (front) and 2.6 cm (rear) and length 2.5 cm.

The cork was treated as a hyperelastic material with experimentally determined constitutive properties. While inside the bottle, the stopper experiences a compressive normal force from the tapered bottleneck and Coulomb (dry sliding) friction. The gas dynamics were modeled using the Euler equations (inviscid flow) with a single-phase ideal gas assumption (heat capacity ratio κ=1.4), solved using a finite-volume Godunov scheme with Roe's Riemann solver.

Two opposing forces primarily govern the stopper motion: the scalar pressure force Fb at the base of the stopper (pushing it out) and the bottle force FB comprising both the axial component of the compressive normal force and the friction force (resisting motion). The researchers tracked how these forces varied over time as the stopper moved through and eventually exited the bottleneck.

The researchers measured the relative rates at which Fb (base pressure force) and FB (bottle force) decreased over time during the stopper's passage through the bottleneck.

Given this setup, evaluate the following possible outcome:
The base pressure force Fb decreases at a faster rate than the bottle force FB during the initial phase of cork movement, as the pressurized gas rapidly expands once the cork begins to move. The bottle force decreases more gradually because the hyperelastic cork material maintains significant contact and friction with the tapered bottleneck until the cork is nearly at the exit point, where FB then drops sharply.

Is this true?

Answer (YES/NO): NO